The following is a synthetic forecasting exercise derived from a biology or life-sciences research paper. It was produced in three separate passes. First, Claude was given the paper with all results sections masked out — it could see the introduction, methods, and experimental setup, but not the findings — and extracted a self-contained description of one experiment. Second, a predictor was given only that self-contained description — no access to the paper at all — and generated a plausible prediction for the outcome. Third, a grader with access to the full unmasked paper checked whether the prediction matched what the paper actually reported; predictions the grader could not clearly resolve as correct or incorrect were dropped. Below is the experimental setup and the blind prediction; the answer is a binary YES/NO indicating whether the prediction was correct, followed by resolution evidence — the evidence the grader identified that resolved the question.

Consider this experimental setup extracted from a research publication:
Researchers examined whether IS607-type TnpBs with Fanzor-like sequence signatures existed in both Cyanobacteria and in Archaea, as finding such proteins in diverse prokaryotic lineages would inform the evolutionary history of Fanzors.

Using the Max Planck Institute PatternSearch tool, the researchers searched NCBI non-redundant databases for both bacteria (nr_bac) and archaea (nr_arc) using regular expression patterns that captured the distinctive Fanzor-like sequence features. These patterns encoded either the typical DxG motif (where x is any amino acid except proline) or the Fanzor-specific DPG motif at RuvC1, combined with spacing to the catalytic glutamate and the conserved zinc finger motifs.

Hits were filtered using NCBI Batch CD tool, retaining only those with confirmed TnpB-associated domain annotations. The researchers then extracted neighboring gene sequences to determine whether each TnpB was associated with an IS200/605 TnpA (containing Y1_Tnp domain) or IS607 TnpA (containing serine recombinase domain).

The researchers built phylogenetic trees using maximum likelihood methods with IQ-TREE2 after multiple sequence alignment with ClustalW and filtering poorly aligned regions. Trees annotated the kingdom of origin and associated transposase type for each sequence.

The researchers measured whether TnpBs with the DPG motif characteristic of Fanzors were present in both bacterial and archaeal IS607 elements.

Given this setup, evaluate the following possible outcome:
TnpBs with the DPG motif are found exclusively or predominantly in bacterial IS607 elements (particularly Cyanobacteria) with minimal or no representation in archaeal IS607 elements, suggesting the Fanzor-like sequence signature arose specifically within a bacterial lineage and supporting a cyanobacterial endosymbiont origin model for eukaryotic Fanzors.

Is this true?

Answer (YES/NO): YES